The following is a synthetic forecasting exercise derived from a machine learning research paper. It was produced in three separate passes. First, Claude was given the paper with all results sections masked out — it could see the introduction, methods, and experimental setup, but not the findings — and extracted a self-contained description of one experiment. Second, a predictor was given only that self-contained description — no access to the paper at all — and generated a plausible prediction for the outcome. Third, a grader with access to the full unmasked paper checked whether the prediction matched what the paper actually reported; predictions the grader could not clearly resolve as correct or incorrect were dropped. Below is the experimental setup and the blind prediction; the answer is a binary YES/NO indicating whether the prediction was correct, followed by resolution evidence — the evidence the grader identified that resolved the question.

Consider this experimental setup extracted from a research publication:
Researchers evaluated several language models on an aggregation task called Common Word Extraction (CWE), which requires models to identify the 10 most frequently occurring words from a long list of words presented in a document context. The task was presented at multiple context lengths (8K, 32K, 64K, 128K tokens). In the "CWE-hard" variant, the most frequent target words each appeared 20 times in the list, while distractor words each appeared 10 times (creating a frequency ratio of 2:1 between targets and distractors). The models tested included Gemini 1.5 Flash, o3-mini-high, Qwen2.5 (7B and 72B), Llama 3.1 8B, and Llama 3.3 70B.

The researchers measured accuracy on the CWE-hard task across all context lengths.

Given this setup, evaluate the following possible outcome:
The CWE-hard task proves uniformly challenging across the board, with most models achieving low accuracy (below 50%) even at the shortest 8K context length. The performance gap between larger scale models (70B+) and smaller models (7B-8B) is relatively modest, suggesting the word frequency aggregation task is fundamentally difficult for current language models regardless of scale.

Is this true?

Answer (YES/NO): NO